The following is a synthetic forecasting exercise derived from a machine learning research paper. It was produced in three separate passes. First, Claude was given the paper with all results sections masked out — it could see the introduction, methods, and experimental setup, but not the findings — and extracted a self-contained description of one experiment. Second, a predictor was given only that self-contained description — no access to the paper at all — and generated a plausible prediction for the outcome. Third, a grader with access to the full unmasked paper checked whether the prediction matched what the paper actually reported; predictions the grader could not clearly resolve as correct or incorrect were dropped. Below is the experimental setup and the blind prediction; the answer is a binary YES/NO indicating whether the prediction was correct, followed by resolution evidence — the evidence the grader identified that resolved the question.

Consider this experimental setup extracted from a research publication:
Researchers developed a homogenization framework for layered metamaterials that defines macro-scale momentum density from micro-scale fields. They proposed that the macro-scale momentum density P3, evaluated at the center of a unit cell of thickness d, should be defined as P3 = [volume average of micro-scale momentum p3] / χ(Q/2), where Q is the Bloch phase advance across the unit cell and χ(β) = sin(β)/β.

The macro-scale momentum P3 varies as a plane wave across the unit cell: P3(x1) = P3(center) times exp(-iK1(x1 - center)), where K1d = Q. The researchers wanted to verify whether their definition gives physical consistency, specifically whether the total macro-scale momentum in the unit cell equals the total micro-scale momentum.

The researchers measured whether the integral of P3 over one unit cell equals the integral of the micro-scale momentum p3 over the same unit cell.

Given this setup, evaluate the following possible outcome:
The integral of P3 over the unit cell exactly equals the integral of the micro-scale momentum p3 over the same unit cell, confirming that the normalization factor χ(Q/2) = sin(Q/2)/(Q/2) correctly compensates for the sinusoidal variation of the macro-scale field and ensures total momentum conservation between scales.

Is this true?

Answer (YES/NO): YES